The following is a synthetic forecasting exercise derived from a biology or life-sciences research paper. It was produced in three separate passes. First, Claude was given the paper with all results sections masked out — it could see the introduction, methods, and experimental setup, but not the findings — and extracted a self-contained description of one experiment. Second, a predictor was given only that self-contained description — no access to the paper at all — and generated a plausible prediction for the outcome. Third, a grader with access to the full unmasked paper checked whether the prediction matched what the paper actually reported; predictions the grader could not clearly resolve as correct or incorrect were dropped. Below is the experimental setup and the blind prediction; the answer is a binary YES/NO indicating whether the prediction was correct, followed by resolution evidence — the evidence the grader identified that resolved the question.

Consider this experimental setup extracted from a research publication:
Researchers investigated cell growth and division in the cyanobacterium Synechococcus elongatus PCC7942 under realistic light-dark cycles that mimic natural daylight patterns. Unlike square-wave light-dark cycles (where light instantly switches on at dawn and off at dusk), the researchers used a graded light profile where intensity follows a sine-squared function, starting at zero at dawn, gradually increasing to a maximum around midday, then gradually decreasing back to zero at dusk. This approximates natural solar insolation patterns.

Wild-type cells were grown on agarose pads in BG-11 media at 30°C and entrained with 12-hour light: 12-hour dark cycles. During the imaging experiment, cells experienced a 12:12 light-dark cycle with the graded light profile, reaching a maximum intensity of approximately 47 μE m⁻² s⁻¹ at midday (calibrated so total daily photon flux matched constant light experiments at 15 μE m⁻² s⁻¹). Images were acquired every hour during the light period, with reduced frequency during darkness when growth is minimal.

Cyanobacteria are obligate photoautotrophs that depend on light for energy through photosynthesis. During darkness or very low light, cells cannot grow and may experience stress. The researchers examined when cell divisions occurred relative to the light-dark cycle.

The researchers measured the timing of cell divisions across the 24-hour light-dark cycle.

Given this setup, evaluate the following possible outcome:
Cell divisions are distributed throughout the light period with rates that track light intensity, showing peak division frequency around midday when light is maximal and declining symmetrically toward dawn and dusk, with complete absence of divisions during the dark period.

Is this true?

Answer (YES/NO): NO